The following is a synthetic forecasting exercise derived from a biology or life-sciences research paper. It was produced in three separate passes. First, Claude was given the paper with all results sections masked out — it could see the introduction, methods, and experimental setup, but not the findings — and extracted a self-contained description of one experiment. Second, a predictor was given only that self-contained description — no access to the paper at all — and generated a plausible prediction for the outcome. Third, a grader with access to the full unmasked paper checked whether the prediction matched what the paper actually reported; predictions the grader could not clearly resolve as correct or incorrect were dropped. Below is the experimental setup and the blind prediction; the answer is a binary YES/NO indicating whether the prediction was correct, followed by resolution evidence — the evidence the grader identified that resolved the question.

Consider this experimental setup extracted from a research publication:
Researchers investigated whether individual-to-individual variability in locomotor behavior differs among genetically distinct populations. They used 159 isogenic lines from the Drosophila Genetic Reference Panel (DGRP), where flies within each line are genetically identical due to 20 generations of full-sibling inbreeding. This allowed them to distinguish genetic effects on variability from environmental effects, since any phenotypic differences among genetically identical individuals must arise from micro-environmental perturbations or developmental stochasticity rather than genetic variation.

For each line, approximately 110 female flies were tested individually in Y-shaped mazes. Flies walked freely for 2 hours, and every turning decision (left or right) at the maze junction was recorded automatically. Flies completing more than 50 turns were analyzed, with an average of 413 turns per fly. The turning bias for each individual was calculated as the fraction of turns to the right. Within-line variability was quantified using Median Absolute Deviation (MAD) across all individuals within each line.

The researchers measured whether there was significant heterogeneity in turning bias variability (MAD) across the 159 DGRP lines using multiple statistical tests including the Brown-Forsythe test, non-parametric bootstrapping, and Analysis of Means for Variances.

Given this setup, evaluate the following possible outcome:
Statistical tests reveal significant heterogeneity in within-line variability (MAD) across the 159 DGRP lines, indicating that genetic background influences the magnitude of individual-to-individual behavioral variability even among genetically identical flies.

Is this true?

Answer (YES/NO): YES